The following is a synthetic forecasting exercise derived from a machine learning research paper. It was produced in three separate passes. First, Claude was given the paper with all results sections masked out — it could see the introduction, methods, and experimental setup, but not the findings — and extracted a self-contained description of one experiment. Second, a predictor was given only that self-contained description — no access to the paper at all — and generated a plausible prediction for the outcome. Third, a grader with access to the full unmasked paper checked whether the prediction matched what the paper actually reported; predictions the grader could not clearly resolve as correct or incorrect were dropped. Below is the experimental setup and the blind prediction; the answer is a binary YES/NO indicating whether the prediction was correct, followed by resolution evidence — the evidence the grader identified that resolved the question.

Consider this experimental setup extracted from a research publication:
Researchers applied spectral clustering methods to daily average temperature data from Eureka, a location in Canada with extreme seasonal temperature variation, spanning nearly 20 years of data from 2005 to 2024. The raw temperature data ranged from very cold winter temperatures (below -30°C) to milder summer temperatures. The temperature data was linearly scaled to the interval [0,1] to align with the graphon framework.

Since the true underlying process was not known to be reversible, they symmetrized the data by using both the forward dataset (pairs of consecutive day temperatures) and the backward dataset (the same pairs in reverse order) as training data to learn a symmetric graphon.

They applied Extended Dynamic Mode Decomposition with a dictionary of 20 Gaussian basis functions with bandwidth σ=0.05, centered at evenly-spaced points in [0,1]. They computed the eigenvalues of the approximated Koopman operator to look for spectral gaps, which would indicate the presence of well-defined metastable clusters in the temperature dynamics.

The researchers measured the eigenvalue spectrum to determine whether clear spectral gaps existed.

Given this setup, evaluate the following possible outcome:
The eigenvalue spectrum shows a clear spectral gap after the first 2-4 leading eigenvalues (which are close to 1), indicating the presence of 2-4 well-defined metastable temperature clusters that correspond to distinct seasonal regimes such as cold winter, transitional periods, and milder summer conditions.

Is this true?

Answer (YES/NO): NO